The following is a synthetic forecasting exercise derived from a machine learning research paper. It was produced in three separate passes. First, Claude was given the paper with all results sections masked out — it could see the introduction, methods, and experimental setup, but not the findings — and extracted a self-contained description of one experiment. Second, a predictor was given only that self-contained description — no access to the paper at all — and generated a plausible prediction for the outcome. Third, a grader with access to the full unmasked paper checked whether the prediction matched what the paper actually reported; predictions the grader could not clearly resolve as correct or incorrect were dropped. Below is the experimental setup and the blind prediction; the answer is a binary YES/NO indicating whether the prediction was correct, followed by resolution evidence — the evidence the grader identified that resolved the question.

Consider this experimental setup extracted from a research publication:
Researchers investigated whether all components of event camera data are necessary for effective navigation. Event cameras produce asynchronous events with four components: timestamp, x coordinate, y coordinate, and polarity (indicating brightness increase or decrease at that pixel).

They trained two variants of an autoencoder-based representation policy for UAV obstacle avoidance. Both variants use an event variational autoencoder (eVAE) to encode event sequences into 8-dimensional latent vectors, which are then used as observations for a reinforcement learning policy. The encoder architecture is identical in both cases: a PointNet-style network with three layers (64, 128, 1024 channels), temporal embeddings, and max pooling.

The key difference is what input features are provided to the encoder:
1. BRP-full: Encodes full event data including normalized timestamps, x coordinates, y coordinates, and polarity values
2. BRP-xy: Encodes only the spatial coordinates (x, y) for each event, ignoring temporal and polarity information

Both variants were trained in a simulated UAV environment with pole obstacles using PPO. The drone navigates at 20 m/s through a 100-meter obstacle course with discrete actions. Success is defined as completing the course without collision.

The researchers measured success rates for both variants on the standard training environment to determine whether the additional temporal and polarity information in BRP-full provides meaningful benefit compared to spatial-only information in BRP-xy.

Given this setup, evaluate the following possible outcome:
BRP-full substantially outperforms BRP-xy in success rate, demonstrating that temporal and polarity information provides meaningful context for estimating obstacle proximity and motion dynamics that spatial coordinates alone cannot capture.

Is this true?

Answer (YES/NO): NO